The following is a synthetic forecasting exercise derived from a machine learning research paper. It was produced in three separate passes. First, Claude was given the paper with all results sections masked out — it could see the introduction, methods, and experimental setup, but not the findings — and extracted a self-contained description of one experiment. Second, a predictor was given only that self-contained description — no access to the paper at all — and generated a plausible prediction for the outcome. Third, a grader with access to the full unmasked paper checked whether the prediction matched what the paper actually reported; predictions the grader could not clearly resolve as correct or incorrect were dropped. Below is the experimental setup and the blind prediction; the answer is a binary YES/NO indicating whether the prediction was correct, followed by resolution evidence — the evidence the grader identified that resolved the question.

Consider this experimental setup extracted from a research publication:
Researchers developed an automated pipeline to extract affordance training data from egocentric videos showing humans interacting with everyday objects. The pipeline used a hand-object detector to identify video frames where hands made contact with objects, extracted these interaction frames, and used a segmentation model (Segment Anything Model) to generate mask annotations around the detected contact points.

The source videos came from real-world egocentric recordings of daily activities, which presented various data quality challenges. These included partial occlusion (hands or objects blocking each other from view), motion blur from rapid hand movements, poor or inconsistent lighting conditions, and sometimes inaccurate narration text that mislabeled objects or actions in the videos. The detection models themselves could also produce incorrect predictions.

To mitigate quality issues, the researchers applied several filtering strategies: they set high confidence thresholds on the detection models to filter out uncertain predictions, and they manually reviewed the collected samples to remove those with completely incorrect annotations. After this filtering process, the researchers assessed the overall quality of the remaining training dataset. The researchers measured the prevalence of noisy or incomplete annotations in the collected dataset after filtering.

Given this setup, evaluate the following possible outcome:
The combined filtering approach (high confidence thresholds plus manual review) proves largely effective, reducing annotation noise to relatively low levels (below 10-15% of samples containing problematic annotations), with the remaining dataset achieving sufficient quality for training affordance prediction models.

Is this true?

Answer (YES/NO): NO